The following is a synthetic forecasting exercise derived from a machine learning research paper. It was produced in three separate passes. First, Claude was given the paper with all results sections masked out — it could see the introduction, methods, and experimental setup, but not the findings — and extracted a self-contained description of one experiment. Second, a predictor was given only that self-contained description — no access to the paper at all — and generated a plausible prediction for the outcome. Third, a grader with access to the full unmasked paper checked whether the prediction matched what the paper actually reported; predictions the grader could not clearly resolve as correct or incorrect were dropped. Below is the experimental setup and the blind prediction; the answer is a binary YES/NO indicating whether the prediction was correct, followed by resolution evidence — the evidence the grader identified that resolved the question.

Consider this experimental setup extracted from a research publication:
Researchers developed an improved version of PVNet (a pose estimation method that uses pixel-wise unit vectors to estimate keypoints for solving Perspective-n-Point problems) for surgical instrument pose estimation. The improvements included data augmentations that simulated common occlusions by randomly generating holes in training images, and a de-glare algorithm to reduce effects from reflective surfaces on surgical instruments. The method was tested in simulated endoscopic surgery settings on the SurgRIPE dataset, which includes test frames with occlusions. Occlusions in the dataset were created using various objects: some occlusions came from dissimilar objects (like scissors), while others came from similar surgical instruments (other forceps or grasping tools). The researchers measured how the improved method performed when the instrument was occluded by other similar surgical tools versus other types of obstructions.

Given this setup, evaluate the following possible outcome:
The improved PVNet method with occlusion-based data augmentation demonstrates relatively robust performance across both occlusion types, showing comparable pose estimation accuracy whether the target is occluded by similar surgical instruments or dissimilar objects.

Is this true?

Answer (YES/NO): NO